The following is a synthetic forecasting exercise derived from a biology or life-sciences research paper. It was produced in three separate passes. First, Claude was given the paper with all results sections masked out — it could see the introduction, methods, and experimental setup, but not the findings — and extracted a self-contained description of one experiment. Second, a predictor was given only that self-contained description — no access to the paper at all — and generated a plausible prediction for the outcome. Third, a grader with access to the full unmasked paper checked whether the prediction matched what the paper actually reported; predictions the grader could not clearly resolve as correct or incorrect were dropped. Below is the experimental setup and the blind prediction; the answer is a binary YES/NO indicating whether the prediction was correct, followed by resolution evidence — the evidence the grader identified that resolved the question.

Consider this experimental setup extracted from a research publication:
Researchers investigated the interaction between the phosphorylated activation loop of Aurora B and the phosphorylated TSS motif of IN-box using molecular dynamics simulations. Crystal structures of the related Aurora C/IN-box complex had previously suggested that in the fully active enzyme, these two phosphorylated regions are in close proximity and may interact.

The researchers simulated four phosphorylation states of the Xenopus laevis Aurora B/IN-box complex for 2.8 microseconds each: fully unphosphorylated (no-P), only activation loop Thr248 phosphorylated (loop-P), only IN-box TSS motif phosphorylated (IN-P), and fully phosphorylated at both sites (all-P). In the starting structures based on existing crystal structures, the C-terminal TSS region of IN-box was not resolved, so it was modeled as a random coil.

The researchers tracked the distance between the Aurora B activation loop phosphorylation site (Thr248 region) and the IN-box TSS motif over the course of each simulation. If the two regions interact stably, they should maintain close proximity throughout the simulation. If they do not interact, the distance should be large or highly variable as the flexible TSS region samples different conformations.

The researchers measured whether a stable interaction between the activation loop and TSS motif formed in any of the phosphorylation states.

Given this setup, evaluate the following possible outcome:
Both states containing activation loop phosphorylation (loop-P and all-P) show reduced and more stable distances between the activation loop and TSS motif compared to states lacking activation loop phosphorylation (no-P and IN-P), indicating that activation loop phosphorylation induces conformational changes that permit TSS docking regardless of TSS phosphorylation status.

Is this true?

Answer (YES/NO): YES